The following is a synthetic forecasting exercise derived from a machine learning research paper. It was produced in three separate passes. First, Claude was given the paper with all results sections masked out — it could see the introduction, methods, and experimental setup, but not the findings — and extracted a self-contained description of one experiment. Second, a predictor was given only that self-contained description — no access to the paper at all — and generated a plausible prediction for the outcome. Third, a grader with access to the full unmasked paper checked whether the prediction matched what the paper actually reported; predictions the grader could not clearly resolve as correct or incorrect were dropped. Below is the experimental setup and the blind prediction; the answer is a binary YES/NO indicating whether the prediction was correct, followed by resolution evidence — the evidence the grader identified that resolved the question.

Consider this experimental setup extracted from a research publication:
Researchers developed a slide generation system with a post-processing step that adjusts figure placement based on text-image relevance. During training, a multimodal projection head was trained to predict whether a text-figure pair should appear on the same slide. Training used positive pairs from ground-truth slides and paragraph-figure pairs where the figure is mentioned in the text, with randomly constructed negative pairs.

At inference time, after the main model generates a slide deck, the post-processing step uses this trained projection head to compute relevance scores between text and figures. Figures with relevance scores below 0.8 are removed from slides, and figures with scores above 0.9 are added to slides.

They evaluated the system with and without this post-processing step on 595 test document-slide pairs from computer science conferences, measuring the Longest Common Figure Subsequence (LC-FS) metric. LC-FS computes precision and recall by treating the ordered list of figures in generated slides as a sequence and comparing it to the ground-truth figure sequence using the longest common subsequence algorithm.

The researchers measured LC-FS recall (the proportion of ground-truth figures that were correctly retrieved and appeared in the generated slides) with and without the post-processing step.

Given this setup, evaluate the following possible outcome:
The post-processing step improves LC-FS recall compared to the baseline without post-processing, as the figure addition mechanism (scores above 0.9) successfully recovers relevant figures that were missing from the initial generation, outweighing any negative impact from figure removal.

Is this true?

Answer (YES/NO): YES